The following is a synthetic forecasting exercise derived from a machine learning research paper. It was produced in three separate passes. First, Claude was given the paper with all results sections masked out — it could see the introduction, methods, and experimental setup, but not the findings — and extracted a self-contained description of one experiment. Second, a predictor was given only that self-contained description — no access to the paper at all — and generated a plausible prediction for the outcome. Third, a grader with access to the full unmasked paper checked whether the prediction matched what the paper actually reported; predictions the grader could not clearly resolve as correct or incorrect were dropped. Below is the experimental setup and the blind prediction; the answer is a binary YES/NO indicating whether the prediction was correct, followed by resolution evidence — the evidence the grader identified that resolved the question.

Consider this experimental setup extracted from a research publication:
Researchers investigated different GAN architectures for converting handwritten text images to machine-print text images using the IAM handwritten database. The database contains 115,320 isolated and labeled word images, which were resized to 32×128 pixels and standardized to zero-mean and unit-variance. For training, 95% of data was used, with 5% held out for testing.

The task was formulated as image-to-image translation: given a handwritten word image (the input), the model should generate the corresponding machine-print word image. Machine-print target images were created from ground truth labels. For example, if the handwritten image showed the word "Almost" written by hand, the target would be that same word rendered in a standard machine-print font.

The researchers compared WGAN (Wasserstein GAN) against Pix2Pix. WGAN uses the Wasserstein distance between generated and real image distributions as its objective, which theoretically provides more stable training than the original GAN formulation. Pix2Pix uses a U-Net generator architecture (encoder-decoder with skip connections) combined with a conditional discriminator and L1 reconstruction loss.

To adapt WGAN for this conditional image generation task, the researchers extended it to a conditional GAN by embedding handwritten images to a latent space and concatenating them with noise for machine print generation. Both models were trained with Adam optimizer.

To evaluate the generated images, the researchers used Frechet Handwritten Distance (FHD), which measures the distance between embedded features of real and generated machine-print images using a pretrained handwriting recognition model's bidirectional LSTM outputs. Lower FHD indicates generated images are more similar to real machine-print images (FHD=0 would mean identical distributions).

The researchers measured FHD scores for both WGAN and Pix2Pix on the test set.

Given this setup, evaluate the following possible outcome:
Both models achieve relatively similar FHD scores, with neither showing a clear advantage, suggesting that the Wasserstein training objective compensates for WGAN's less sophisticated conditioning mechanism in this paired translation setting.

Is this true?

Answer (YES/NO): NO